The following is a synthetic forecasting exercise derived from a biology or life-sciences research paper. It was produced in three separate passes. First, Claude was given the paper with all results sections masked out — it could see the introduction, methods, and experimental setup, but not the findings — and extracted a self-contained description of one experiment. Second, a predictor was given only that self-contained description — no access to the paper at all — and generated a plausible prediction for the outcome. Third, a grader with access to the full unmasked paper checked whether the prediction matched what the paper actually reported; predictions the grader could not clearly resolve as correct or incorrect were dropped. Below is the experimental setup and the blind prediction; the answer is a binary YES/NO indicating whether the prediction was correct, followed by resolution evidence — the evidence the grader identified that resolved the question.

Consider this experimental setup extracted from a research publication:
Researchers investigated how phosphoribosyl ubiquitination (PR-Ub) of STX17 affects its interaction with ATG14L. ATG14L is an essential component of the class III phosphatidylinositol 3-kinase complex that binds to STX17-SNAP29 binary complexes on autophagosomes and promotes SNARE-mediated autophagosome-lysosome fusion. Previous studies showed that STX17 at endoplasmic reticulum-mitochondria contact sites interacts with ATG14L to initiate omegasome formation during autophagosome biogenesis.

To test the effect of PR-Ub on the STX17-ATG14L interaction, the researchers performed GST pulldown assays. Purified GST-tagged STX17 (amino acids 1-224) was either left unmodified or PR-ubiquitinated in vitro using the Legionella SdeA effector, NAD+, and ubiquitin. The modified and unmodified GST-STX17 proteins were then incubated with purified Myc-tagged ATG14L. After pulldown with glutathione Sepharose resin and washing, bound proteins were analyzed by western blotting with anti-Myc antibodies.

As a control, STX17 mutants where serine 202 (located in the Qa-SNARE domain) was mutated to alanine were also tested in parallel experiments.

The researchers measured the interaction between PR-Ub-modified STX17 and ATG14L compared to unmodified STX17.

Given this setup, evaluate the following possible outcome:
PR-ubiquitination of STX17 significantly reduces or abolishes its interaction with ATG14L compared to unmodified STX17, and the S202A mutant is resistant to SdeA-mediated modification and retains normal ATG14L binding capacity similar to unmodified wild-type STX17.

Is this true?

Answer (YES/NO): NO